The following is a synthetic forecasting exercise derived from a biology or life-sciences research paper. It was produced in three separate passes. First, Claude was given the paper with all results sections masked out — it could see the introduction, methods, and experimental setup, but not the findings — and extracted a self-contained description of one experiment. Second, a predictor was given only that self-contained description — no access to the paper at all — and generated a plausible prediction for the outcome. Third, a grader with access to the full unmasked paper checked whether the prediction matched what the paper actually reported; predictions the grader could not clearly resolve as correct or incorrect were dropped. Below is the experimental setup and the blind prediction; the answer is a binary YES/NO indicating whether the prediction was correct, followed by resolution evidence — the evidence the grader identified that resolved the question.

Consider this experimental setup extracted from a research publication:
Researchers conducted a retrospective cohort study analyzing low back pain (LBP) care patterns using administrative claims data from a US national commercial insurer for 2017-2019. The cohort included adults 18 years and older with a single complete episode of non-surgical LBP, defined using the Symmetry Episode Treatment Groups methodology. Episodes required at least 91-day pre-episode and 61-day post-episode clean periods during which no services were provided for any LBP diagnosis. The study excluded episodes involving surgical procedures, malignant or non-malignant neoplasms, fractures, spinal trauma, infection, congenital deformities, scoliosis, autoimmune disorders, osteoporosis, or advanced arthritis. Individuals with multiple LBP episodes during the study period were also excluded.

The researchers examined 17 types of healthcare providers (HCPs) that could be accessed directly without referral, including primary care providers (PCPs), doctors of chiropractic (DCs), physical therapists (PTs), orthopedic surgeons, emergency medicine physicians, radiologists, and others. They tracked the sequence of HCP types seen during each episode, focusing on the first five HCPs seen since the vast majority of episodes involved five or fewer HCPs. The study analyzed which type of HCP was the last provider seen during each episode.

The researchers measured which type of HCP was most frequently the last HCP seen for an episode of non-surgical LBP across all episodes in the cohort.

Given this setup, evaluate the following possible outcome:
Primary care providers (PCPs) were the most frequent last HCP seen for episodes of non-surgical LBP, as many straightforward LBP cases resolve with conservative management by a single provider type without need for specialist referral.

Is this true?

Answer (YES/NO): NO